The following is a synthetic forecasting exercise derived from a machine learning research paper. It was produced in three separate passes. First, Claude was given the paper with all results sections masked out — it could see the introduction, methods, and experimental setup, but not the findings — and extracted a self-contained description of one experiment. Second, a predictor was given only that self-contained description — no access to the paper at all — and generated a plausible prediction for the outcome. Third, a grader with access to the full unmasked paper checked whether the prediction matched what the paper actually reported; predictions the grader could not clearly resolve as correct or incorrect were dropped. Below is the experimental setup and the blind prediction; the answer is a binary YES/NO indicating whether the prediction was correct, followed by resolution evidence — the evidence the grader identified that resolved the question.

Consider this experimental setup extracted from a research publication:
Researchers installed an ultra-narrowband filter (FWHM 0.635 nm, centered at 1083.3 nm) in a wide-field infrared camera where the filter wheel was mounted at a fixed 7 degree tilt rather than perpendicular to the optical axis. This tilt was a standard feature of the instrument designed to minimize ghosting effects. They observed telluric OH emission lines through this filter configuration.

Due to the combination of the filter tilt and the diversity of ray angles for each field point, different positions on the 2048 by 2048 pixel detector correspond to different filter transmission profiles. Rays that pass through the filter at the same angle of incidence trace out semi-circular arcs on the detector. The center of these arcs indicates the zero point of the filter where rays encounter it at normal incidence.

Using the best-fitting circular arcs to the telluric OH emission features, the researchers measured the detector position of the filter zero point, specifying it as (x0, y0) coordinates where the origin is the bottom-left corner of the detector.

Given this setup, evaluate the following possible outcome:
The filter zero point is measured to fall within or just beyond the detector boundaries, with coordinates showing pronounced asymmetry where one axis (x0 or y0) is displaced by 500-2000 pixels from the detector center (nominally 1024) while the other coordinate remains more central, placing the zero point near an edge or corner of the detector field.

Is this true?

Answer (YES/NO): YES